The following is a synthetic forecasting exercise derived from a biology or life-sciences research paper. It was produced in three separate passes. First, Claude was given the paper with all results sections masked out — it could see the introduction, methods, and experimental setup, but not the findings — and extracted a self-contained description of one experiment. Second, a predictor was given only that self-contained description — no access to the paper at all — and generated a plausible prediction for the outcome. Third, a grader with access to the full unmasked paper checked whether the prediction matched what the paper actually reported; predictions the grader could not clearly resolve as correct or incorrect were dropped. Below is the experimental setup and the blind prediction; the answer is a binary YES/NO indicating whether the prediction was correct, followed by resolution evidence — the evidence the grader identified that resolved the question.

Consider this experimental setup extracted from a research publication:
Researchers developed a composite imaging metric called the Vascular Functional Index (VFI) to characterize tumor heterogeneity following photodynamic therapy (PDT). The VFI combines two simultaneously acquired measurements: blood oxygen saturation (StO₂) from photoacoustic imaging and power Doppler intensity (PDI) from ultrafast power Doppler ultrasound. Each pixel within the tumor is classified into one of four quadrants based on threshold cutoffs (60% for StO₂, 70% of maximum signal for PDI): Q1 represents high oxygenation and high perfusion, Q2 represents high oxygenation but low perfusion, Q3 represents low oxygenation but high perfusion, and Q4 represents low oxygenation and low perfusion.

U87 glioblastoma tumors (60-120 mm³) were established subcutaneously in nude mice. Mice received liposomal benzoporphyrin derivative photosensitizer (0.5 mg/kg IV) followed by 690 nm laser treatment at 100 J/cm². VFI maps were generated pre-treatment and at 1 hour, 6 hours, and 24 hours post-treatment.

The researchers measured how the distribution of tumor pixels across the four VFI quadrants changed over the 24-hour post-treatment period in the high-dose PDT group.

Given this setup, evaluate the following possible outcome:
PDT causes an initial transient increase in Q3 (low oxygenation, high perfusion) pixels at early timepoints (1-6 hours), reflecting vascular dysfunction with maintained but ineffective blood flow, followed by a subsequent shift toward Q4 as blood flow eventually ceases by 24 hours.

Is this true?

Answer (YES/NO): NO